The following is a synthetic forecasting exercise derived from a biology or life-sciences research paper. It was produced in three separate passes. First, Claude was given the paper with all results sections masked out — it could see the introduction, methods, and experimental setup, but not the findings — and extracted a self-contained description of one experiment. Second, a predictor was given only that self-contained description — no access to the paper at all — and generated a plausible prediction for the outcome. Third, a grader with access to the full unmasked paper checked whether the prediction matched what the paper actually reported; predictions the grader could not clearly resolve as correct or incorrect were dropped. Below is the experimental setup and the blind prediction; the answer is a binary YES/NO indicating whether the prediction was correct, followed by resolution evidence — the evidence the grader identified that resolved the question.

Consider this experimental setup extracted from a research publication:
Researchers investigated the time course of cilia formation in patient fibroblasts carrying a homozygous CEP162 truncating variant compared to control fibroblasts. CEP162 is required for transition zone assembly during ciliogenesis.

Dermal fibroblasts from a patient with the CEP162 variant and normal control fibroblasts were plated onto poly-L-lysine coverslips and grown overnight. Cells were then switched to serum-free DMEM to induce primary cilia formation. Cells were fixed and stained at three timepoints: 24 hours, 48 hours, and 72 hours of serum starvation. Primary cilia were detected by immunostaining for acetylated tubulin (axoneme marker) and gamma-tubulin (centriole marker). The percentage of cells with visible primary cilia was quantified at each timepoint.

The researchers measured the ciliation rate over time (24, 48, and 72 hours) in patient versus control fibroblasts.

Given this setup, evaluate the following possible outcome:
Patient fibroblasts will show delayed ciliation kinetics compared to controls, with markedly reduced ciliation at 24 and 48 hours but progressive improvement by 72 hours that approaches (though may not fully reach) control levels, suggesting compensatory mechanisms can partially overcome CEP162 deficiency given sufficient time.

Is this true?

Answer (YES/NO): NO